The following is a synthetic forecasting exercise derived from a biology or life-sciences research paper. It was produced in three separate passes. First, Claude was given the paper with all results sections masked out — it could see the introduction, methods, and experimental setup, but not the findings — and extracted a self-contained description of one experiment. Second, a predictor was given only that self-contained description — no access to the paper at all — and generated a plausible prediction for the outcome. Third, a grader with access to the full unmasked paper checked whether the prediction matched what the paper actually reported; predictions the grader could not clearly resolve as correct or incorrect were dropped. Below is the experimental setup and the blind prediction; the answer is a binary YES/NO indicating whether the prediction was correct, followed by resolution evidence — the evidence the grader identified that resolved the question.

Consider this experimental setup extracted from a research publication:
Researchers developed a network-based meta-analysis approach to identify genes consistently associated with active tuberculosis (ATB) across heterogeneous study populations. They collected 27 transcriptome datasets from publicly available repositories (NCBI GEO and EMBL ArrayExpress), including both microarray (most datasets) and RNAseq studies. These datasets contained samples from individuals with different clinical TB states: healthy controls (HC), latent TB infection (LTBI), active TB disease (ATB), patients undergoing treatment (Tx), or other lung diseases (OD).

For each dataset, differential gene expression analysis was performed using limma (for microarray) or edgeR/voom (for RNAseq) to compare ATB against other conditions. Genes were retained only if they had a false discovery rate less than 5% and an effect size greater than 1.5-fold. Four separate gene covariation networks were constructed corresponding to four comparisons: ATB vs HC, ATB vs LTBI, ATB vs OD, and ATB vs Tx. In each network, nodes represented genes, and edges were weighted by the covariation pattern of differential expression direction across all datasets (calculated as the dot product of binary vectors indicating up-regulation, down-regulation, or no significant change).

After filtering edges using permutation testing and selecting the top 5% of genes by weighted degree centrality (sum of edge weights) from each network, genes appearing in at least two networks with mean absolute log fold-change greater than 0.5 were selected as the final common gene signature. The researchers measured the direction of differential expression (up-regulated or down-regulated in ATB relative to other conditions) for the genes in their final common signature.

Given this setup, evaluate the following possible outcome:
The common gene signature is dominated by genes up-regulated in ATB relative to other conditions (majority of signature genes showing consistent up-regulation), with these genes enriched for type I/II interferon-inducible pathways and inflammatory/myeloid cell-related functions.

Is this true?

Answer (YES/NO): YES